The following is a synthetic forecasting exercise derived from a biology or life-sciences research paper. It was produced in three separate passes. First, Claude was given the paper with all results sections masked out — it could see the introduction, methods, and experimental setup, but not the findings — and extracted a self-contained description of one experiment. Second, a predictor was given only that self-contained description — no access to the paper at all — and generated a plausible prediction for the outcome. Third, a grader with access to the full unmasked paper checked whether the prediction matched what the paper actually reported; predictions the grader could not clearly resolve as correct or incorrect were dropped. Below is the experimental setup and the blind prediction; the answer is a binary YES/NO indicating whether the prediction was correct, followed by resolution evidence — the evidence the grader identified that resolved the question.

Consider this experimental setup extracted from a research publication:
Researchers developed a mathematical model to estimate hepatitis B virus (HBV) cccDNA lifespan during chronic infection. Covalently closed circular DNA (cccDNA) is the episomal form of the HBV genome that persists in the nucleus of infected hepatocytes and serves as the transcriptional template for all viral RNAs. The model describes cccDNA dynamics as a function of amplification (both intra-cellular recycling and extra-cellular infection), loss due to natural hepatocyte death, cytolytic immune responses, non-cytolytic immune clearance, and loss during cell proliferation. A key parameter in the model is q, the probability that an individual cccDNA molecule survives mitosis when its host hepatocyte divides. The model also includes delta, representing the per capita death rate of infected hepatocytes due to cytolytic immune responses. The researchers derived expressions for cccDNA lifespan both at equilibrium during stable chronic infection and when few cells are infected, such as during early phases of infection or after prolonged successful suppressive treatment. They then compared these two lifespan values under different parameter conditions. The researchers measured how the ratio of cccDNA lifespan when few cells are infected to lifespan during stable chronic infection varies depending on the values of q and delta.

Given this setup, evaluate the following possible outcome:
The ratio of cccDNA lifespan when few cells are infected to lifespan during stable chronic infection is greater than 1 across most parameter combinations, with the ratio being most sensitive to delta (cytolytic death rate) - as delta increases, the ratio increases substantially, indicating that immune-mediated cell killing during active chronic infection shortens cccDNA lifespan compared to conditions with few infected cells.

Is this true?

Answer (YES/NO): NO